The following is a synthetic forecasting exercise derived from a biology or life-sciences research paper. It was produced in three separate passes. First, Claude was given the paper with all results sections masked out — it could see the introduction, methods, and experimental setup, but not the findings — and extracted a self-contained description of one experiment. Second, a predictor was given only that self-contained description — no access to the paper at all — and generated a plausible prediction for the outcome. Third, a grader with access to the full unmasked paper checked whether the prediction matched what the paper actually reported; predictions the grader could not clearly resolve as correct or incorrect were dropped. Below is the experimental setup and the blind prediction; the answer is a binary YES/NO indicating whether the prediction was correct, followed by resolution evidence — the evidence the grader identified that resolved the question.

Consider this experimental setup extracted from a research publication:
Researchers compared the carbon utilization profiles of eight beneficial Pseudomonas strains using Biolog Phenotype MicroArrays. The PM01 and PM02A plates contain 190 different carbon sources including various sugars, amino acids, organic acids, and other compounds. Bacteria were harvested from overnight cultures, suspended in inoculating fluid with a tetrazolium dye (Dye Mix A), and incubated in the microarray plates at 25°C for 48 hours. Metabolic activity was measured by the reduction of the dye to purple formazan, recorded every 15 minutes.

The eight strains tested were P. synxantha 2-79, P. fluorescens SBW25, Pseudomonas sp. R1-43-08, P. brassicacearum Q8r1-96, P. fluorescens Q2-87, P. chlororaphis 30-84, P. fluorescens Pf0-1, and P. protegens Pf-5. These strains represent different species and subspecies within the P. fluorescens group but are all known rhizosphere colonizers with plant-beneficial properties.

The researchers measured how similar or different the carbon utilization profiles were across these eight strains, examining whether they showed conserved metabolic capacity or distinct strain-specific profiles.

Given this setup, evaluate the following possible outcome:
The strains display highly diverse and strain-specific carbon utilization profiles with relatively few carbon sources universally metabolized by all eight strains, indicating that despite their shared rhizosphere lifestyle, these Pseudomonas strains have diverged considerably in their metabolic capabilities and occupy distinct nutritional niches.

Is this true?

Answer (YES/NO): NO